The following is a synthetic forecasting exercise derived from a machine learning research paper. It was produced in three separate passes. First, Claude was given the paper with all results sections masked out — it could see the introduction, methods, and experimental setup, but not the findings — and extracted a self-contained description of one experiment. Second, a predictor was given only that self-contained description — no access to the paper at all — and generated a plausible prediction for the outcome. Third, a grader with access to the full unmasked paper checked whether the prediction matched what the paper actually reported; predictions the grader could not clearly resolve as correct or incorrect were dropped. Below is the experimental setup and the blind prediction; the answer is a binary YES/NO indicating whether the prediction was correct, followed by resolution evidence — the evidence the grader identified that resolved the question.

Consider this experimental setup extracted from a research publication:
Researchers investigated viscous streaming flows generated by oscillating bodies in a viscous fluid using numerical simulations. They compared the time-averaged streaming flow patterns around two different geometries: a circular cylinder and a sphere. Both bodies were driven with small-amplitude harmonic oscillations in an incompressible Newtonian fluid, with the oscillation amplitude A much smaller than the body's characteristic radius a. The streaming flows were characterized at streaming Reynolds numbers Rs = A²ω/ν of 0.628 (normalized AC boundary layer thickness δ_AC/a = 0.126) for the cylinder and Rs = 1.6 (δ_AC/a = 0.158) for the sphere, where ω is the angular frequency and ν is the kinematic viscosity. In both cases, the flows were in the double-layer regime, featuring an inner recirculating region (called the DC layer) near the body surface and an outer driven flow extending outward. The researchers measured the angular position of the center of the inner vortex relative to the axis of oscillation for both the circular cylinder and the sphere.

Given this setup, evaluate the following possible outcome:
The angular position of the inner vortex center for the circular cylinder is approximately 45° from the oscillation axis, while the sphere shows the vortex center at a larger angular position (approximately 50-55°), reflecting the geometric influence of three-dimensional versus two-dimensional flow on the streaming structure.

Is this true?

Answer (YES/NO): YES